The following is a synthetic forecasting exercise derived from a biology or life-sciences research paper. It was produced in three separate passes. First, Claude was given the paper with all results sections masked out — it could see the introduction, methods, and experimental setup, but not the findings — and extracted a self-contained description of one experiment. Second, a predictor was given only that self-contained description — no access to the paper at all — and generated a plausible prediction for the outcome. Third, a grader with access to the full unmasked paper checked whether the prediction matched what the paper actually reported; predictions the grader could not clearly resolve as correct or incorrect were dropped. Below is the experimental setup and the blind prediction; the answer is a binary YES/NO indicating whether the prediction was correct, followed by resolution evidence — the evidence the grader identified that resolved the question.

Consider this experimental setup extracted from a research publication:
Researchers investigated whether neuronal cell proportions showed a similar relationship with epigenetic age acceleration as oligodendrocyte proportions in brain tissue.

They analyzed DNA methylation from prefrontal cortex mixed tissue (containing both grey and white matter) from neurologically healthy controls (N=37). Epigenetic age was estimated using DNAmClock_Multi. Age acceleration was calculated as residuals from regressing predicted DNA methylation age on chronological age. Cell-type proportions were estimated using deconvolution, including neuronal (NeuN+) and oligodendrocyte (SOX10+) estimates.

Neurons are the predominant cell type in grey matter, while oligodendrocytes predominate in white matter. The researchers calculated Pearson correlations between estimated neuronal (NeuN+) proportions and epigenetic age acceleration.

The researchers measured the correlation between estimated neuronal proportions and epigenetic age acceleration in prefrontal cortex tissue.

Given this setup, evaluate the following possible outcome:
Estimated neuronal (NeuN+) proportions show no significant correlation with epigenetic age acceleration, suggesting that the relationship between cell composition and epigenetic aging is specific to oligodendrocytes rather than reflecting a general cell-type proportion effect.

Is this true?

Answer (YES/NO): NO